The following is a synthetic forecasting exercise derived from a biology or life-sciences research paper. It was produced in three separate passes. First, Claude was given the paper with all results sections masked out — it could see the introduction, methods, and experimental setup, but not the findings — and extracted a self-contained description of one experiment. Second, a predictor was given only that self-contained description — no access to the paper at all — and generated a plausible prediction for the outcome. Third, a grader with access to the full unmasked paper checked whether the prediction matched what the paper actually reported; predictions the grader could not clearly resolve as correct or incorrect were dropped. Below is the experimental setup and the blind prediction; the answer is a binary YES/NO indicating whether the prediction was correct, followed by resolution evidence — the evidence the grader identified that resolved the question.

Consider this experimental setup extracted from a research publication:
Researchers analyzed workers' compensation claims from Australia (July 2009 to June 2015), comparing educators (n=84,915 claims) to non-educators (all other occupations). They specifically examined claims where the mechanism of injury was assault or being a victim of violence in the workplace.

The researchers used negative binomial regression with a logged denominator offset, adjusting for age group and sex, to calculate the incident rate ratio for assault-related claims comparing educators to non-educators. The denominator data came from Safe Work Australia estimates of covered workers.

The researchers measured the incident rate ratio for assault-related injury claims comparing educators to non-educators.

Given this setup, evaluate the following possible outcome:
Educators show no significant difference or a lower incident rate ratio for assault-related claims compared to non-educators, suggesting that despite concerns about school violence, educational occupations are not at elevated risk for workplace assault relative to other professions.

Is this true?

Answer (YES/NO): NO